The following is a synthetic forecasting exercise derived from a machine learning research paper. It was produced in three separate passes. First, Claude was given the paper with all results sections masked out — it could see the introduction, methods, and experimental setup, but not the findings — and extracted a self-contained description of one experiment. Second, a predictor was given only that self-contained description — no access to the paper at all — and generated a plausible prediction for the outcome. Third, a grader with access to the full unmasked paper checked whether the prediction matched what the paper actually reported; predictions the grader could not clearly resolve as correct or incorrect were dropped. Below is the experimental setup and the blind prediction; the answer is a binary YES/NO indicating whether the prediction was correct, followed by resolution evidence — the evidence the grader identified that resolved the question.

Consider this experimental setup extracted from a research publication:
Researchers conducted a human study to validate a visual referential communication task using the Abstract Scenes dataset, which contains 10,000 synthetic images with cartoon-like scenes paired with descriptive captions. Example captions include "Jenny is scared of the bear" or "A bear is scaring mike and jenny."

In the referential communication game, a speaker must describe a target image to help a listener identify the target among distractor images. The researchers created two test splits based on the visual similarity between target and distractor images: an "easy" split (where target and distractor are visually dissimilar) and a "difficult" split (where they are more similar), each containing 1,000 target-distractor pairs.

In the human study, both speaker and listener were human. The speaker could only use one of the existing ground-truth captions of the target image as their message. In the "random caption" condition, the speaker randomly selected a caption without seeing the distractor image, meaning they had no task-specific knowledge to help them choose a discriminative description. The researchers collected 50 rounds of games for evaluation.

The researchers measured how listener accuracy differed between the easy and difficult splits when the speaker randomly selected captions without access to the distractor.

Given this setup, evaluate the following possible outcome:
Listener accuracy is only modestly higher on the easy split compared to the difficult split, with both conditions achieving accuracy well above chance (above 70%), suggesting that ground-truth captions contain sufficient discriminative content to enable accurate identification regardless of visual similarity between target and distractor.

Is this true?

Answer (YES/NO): YES